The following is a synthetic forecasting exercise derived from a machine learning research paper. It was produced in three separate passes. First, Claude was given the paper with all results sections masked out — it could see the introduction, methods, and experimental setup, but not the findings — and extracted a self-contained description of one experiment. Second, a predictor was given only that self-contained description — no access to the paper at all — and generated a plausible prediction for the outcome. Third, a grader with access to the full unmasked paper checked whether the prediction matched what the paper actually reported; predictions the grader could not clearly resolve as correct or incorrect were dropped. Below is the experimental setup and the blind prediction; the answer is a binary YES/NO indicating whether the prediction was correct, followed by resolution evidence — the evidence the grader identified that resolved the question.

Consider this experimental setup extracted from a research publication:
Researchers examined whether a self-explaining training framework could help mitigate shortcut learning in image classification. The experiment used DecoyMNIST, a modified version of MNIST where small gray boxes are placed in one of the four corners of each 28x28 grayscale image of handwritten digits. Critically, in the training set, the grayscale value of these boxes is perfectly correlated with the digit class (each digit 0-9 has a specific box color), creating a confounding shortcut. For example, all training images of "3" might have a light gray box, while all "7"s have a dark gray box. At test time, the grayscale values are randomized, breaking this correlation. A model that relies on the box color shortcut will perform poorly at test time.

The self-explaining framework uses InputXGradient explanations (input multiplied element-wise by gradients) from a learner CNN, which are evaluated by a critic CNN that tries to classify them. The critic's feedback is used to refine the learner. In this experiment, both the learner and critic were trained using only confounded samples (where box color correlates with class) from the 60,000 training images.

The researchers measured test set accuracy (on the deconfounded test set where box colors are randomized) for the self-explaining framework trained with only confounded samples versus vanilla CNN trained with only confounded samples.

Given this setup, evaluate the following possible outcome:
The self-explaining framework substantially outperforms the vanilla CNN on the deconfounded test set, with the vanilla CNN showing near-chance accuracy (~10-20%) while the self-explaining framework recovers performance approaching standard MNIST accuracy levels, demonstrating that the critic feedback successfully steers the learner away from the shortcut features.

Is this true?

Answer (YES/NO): NO